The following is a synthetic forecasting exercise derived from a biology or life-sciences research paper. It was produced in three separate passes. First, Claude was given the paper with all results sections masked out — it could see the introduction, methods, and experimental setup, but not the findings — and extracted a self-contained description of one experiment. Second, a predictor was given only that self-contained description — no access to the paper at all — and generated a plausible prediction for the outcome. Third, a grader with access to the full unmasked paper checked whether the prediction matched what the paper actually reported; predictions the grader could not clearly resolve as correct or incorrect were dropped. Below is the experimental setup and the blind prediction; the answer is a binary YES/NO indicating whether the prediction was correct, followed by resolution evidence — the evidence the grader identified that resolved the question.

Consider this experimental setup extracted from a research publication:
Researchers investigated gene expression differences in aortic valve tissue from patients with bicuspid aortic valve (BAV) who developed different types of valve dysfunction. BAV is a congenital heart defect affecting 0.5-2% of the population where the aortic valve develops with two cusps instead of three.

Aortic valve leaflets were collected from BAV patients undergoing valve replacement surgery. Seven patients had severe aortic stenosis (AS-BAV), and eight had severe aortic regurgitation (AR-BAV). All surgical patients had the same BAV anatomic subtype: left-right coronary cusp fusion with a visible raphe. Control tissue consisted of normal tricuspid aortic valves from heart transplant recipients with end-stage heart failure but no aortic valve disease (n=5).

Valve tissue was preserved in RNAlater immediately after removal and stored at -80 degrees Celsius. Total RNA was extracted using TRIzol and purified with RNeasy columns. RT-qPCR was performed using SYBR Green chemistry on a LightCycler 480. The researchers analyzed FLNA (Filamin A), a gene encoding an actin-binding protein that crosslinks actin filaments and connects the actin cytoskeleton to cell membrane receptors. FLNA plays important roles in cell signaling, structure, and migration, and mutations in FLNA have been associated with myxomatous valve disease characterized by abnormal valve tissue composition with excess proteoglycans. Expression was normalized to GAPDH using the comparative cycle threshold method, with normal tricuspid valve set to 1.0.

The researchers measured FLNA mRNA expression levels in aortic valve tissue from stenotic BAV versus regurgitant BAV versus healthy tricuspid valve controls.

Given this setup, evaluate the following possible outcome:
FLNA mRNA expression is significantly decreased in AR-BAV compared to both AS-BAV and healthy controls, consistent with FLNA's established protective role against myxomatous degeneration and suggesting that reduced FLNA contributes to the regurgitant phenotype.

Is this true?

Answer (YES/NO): NO